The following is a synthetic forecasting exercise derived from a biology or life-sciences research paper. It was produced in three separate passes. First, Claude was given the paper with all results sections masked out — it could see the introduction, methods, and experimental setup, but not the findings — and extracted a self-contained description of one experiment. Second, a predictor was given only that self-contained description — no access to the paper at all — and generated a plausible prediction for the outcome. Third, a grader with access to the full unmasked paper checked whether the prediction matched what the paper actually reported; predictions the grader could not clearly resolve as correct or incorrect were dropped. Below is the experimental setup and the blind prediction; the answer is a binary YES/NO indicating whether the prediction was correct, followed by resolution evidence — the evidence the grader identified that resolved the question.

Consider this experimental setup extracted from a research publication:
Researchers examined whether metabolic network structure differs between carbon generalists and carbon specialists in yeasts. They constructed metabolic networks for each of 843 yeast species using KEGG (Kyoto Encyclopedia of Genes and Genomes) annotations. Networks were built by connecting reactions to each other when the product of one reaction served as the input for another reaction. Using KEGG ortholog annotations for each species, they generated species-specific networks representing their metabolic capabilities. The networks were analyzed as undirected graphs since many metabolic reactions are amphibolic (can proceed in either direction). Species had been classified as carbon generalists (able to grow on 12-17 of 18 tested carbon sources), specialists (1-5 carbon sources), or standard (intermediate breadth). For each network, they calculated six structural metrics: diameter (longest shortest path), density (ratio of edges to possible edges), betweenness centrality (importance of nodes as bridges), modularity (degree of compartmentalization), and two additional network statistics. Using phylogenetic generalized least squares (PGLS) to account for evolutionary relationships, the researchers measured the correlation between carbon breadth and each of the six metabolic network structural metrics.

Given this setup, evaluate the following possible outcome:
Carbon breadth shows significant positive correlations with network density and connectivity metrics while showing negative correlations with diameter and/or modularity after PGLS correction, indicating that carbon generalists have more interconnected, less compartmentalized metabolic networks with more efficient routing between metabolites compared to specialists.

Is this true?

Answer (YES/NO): NO